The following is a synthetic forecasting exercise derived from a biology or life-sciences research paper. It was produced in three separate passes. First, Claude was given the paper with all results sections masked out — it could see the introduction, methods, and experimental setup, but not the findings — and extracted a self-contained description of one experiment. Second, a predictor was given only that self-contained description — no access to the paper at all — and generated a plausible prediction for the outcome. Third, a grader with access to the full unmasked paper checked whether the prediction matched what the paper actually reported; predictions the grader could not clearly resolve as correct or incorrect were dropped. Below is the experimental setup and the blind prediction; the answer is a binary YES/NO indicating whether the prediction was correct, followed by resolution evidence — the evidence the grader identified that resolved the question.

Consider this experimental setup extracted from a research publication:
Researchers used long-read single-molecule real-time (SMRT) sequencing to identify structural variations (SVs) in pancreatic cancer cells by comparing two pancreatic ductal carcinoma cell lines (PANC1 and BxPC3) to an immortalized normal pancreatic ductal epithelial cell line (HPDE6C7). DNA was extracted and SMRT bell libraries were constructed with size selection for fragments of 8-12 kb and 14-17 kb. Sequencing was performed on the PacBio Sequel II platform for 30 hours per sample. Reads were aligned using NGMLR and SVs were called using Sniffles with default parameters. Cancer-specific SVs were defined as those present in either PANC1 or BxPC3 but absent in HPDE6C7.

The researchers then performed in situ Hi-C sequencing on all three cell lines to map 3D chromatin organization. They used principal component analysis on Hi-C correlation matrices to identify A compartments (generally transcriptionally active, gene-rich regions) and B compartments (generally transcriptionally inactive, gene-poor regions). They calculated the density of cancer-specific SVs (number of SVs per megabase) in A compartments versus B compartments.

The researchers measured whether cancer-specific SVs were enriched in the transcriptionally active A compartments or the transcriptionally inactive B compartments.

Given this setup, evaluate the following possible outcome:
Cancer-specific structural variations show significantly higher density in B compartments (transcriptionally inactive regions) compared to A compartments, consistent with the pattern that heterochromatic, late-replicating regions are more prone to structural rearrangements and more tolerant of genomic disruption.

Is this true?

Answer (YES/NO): NO